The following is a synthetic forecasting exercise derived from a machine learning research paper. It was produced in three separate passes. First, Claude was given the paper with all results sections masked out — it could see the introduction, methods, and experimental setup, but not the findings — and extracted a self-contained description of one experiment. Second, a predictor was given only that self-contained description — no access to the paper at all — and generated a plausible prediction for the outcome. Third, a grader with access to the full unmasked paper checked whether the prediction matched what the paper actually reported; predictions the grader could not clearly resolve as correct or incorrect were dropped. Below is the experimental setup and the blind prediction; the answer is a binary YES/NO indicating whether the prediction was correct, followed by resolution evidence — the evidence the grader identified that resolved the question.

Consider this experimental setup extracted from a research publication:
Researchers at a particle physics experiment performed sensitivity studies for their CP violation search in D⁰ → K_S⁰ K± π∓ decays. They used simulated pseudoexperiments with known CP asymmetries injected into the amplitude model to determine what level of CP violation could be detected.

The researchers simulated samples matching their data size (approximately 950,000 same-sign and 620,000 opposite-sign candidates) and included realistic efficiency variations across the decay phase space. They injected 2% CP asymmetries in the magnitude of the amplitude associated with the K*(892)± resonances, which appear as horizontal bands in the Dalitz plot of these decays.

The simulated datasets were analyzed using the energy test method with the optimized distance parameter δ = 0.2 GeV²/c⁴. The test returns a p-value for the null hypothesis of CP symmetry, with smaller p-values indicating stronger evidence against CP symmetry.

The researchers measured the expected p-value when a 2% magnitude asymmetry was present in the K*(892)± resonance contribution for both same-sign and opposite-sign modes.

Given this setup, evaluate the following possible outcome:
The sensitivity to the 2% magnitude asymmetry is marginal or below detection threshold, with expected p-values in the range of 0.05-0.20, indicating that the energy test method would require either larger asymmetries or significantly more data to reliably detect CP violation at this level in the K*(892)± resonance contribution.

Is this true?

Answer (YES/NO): NO